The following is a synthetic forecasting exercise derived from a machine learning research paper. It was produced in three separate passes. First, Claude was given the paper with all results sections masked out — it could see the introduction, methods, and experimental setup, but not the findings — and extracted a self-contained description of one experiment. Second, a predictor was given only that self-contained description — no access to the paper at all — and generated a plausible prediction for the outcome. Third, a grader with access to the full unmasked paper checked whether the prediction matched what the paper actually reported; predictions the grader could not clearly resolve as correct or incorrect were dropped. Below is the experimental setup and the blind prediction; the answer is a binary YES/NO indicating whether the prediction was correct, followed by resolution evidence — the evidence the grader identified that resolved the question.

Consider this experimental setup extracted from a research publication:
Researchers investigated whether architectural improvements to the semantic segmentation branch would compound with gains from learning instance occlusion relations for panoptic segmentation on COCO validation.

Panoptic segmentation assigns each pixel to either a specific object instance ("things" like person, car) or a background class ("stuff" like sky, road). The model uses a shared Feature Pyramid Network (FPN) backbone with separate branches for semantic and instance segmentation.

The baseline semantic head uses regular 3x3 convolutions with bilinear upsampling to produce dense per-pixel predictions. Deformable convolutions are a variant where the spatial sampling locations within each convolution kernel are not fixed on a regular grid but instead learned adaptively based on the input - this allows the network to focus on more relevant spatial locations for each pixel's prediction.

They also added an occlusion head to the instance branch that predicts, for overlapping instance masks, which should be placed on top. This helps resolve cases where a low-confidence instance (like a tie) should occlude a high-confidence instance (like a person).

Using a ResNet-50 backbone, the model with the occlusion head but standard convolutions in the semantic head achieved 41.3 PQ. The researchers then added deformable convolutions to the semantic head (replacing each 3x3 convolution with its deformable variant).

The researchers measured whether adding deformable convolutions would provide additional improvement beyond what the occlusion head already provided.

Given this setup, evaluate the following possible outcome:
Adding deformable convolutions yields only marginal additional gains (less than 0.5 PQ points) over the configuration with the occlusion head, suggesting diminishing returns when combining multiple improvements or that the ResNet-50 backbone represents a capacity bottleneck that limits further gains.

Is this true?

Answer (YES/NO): NO